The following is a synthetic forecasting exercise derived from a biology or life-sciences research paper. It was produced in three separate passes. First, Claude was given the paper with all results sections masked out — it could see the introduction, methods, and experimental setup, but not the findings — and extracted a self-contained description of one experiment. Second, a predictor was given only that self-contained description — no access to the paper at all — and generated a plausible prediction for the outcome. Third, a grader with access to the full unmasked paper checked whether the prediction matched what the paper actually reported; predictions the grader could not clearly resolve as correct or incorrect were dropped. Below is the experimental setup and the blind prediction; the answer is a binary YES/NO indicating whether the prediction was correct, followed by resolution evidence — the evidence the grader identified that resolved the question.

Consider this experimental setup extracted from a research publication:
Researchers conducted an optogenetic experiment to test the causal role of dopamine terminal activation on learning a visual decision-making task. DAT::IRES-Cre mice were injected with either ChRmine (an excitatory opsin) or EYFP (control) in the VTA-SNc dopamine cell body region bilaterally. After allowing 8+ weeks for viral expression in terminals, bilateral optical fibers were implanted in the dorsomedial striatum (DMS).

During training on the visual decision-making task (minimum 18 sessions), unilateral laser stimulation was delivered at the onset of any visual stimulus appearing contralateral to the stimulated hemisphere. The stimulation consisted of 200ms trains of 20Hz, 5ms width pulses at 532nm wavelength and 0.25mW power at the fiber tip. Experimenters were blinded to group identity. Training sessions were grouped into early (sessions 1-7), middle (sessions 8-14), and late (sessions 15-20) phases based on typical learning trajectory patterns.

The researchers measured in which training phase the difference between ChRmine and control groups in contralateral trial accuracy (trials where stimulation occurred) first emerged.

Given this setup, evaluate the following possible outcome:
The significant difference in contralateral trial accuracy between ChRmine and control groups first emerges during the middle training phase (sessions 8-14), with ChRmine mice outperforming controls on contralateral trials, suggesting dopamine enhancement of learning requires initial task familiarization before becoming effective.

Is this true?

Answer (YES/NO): NO